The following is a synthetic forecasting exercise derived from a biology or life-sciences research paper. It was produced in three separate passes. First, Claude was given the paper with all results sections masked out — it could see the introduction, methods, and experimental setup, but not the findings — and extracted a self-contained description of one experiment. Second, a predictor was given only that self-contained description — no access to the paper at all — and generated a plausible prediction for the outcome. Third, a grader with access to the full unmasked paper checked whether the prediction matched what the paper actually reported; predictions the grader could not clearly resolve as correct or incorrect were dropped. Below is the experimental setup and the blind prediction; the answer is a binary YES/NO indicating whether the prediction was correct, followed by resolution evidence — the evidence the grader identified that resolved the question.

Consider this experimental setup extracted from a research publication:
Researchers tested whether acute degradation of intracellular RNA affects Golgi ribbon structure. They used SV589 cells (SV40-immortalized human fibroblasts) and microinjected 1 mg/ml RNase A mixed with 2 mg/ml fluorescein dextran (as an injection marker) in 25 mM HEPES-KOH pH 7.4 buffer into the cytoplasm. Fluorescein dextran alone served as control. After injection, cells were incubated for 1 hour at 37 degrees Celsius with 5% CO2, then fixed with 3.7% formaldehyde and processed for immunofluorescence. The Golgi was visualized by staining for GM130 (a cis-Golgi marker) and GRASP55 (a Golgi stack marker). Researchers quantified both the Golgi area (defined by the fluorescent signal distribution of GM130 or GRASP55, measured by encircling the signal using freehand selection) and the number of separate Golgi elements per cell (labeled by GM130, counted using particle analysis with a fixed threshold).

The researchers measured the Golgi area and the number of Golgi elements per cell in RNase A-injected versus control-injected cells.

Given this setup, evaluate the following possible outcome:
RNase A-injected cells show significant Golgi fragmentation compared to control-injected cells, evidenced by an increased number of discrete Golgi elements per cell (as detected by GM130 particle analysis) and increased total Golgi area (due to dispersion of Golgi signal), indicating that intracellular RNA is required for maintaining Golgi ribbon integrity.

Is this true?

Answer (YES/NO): YES